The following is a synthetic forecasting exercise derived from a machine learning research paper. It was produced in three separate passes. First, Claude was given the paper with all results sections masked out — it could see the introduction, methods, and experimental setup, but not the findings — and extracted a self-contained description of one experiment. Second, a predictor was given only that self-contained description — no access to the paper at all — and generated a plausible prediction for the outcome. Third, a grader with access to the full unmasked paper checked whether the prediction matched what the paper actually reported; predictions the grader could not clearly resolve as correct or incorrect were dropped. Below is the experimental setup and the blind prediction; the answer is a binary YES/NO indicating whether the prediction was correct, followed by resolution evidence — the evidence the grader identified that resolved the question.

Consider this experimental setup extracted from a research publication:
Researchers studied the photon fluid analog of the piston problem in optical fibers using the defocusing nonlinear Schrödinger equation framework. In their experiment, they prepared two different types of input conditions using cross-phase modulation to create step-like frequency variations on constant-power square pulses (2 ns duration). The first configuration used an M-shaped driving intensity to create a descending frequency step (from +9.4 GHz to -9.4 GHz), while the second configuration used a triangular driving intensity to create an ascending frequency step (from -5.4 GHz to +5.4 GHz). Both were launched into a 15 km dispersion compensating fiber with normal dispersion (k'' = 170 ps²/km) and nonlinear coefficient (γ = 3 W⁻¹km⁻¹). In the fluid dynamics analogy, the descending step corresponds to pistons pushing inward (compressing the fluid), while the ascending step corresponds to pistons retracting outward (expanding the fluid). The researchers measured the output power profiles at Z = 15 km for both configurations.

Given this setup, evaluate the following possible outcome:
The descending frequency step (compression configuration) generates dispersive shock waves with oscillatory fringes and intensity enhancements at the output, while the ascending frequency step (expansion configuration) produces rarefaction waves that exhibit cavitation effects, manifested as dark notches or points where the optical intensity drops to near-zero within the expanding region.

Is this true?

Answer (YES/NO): NO